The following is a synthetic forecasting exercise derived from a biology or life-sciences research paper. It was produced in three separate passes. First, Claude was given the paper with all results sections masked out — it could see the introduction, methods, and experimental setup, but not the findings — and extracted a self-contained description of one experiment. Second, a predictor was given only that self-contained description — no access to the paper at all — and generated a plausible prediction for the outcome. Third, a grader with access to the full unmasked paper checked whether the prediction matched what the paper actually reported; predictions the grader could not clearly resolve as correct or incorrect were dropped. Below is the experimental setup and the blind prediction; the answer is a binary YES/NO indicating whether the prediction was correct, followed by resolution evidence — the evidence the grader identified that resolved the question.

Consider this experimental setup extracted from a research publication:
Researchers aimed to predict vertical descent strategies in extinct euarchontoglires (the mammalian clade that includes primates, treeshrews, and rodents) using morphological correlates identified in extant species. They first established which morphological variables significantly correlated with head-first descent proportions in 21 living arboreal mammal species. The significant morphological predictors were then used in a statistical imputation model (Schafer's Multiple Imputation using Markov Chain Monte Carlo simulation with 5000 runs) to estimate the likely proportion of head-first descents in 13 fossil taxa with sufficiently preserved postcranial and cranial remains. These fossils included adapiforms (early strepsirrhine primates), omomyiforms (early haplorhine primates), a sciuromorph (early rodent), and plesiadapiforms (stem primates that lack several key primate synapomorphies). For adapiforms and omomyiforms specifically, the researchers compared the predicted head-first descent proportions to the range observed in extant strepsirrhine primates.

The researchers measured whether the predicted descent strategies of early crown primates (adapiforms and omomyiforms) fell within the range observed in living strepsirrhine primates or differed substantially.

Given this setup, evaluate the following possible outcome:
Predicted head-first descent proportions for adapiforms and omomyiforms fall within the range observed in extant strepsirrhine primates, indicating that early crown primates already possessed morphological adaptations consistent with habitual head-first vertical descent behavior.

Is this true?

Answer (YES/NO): NO